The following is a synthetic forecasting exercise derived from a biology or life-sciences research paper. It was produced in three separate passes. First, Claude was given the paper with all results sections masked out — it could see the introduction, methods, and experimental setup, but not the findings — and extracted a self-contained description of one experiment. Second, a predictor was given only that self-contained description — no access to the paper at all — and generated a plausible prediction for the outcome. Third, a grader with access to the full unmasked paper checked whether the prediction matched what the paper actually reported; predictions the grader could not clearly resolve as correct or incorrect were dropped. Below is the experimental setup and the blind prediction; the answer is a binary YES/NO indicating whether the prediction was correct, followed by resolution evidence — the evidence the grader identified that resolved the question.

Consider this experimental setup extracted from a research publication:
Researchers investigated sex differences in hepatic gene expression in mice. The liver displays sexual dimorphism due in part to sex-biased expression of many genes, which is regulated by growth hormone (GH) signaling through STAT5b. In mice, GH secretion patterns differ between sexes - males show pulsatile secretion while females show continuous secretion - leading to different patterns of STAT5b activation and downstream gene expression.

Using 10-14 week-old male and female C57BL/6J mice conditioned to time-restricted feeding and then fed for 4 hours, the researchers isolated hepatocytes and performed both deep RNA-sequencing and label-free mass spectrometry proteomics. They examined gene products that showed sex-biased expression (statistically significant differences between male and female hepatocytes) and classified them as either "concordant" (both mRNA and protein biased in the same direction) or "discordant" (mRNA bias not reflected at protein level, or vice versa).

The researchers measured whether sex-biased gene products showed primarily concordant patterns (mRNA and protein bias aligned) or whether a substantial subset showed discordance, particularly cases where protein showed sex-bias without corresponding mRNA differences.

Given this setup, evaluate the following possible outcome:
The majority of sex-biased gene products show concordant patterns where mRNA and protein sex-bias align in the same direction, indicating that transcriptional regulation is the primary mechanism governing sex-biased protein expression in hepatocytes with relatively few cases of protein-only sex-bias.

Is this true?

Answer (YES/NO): NO